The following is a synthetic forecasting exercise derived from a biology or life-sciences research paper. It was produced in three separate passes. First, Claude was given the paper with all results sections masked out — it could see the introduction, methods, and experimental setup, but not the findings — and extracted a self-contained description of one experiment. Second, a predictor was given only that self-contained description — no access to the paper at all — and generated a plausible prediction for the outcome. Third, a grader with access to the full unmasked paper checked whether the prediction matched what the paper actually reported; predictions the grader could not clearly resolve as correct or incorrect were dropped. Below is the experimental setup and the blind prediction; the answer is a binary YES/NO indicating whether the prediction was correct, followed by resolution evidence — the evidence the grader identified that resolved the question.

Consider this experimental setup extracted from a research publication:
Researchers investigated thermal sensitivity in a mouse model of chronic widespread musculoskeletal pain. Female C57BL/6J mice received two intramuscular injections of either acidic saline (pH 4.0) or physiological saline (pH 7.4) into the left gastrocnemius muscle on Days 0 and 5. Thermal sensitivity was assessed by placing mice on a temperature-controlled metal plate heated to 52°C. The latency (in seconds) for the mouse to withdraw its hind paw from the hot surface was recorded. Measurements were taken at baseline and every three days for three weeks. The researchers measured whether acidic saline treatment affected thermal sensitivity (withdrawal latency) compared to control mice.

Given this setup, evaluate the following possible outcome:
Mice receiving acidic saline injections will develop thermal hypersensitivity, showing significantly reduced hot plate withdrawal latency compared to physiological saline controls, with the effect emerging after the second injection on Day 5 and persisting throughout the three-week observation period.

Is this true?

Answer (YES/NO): YES